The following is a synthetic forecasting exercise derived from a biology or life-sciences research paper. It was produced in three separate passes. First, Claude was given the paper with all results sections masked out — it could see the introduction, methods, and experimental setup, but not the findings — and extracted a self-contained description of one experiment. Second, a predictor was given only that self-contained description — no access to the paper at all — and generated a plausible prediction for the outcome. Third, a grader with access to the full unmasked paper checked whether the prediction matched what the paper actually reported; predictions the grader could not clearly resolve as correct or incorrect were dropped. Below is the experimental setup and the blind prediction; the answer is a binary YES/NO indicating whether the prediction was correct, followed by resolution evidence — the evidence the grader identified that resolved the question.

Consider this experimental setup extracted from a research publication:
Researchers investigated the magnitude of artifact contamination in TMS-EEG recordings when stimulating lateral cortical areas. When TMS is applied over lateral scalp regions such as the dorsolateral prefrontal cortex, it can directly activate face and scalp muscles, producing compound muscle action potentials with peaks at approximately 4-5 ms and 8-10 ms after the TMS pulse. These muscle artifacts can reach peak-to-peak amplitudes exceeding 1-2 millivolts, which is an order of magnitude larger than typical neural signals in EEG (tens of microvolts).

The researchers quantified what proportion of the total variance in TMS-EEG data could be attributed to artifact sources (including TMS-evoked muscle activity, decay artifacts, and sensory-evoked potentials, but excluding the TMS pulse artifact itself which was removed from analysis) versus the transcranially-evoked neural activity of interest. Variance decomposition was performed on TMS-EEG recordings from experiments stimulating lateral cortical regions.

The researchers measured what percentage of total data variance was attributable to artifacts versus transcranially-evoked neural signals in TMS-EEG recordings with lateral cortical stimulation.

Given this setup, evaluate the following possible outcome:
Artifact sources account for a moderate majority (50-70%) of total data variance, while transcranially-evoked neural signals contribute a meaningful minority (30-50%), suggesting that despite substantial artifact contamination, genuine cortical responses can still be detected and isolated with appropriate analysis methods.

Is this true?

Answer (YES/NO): NO